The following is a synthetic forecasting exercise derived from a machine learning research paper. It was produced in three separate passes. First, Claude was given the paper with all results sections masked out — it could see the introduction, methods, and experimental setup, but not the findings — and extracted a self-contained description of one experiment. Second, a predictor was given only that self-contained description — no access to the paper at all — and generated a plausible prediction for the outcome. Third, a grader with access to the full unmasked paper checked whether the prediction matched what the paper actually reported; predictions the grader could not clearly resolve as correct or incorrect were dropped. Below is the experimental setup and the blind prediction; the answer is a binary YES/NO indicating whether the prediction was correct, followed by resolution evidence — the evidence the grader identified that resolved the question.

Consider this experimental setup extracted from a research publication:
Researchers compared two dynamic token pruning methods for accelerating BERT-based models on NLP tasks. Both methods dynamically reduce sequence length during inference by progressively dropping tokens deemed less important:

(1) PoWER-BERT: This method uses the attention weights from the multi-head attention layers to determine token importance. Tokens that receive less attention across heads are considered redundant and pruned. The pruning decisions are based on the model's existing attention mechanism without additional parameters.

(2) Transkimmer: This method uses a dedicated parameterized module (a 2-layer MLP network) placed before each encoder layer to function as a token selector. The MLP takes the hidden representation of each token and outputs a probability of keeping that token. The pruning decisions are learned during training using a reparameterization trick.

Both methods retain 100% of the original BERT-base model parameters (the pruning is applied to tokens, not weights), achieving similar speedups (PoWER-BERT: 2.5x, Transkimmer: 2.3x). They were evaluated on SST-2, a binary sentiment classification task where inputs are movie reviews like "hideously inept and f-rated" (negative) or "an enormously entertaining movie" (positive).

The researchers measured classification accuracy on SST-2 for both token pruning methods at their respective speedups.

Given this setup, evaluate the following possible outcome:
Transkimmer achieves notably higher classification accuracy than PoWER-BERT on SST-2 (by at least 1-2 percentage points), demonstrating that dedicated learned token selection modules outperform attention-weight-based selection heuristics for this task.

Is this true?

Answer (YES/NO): NO